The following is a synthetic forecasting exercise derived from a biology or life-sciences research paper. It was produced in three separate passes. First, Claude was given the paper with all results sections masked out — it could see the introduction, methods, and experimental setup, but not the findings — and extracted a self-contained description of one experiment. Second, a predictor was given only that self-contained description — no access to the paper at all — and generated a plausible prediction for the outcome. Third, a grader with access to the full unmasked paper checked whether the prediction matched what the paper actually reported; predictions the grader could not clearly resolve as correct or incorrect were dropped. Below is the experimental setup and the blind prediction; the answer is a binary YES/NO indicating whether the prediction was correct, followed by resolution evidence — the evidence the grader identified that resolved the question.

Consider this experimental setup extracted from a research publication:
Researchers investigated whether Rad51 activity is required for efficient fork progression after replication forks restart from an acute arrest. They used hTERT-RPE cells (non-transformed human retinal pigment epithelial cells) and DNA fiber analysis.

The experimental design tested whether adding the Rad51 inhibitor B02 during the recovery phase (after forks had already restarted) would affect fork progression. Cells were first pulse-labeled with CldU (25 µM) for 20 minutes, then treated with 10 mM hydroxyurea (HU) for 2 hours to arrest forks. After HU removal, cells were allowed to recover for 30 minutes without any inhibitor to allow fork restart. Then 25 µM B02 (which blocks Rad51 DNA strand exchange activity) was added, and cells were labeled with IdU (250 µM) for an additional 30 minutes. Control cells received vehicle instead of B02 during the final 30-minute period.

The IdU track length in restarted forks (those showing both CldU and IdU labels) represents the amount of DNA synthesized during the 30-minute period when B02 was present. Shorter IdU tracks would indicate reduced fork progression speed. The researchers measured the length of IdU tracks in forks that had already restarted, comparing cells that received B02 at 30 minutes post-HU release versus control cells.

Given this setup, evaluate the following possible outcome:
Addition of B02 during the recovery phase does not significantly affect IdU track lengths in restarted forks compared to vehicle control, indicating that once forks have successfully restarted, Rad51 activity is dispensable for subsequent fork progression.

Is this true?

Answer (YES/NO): NO